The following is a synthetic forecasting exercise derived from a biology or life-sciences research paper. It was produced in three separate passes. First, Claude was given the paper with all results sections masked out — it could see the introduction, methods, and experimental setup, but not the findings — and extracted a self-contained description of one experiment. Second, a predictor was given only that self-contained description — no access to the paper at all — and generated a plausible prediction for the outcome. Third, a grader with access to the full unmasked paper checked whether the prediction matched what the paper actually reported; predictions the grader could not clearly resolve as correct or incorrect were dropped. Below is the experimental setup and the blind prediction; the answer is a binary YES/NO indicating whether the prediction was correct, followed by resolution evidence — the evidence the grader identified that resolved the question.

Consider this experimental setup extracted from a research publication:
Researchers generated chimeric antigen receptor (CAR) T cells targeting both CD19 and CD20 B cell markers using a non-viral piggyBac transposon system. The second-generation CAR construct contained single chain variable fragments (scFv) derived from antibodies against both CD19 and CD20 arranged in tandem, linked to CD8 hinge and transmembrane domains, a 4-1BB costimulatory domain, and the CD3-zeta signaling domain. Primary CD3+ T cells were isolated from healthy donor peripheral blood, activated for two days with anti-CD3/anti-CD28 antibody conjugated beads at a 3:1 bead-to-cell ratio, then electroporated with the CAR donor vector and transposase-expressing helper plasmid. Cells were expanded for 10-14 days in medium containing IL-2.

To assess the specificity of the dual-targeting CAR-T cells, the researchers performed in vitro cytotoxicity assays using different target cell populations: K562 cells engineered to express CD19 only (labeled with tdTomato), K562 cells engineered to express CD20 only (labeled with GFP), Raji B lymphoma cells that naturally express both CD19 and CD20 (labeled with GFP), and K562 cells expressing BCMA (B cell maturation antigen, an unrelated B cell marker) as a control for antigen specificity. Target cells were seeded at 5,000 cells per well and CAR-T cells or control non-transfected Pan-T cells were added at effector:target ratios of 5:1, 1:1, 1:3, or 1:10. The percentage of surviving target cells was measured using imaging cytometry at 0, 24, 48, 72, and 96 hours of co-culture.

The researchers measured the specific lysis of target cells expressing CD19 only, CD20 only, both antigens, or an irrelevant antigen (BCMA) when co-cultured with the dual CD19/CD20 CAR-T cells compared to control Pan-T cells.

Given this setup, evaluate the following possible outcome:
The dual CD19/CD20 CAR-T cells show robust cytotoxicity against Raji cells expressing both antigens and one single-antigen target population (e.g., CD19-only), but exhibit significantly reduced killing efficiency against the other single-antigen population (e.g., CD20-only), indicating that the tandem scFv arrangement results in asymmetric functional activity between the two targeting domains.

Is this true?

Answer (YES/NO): NO